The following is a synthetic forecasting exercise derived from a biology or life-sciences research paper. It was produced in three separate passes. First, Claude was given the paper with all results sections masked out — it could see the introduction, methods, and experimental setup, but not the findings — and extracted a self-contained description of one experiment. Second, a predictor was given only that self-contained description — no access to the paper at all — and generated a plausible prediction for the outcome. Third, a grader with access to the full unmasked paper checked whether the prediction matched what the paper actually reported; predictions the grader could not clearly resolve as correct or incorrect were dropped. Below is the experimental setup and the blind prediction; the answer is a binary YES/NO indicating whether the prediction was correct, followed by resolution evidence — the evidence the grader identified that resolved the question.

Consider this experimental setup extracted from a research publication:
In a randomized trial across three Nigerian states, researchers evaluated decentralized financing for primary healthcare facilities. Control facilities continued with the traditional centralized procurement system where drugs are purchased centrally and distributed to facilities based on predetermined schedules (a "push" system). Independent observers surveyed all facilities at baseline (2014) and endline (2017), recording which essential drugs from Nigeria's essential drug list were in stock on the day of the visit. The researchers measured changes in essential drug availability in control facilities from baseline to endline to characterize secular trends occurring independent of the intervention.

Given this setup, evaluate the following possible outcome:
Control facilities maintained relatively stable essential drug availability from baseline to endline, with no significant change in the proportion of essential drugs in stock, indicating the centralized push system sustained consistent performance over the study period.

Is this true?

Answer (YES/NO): NO